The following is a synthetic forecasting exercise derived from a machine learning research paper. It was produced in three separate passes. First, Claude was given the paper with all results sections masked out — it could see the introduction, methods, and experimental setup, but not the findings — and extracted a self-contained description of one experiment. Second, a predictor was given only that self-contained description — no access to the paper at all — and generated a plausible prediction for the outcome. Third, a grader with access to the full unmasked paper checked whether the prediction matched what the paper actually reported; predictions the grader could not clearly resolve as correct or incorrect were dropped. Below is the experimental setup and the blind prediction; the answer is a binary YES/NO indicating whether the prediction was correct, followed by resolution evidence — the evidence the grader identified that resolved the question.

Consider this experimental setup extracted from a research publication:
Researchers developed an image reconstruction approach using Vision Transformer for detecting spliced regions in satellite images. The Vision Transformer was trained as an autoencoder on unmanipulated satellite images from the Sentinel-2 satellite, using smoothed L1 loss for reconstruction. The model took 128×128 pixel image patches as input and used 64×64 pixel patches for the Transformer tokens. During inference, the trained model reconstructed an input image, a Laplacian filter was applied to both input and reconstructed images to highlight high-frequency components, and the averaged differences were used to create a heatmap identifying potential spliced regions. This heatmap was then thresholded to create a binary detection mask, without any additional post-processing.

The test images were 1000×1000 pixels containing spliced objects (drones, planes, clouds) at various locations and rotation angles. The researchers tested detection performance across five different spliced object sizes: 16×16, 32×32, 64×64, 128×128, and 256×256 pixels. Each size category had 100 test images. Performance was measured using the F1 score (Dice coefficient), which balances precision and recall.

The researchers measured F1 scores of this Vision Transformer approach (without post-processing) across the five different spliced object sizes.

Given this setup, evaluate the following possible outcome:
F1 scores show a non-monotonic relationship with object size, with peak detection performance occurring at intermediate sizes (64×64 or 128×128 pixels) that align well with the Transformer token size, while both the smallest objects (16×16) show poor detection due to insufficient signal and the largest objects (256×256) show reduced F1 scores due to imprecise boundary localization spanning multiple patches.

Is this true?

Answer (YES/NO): YES